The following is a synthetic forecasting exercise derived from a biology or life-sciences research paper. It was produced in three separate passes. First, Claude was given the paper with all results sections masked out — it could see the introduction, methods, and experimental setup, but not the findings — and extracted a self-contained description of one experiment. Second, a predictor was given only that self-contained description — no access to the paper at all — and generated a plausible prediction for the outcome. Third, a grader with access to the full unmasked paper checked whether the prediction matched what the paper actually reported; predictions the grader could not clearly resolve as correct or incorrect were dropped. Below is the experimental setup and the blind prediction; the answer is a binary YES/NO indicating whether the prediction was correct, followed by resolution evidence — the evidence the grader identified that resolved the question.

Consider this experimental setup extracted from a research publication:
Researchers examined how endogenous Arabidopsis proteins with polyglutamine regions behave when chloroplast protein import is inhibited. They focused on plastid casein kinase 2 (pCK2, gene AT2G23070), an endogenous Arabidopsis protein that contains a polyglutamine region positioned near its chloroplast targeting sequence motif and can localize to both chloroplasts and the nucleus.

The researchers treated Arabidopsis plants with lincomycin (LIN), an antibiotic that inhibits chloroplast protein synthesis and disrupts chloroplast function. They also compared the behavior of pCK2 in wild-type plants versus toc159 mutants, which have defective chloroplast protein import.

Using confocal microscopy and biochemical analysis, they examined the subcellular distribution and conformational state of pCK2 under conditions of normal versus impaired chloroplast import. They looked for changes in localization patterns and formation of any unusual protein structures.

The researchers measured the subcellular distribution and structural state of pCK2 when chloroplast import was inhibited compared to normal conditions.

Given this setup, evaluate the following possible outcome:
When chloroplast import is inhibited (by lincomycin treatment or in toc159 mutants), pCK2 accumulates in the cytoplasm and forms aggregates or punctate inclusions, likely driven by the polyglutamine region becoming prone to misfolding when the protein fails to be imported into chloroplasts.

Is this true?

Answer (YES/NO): NO